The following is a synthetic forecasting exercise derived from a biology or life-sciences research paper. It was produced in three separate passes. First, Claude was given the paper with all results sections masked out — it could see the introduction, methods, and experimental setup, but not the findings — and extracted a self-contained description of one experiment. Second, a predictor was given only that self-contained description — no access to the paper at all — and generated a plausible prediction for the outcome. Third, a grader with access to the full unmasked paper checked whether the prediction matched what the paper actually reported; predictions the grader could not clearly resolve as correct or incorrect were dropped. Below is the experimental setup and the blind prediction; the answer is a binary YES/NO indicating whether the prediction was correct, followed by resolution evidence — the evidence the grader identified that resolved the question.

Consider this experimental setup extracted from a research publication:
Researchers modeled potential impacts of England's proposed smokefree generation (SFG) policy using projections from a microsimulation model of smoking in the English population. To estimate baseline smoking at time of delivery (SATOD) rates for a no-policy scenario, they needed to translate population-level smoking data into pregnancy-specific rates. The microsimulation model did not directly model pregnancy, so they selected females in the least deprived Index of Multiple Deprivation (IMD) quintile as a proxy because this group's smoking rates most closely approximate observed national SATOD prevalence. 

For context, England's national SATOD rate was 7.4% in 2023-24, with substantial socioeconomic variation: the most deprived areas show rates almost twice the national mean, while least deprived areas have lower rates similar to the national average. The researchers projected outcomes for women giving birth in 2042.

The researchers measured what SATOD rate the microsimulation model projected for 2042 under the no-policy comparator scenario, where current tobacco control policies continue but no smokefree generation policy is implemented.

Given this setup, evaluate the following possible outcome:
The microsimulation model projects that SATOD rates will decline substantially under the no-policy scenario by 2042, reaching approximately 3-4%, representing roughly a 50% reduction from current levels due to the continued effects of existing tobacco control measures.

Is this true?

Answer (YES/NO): NO